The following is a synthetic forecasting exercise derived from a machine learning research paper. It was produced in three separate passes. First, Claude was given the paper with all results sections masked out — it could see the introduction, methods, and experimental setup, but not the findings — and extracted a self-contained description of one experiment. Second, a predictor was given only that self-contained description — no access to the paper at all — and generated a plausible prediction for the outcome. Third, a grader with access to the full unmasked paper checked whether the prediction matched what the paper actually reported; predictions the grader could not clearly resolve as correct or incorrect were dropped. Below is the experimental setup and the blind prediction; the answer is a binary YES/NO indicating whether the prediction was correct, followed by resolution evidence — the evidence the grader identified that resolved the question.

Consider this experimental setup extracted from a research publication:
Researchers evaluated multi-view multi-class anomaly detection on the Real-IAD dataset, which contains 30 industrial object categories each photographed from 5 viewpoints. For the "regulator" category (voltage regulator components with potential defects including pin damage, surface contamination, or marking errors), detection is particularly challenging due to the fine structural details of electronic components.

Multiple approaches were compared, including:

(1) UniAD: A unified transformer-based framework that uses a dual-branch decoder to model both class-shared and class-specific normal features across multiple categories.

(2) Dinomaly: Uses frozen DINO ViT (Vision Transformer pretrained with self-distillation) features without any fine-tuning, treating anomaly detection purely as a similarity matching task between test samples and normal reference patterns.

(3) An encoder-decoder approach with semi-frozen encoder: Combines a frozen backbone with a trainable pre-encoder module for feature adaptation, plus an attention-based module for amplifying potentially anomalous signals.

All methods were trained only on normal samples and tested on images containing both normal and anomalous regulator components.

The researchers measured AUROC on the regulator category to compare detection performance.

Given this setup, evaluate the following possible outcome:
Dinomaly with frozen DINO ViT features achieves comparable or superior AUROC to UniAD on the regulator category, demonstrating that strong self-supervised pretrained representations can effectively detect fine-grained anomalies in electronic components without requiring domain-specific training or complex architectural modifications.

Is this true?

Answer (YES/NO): YES